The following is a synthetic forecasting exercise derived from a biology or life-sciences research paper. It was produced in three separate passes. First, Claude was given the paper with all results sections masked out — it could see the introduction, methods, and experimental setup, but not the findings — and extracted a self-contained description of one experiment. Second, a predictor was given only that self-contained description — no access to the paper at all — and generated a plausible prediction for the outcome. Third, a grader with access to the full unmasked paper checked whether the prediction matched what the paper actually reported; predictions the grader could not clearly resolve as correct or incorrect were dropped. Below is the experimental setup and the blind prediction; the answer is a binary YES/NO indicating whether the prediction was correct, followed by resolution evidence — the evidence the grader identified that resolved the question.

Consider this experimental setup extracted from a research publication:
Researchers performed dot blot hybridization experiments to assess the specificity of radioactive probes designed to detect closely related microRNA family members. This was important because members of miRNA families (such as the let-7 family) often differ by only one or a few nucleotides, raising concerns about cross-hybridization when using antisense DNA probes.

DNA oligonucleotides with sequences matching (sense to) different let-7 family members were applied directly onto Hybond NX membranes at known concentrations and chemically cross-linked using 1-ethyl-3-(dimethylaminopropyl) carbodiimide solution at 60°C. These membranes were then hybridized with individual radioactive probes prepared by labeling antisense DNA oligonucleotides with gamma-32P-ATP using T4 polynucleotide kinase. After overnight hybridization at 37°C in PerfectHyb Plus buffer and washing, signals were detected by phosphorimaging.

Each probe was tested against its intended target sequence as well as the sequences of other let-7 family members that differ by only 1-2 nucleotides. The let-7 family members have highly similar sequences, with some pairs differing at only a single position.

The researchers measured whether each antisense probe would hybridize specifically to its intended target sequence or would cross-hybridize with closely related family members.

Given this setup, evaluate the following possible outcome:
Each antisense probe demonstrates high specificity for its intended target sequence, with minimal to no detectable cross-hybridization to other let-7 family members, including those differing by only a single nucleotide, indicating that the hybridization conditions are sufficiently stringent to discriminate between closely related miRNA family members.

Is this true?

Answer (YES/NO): NO